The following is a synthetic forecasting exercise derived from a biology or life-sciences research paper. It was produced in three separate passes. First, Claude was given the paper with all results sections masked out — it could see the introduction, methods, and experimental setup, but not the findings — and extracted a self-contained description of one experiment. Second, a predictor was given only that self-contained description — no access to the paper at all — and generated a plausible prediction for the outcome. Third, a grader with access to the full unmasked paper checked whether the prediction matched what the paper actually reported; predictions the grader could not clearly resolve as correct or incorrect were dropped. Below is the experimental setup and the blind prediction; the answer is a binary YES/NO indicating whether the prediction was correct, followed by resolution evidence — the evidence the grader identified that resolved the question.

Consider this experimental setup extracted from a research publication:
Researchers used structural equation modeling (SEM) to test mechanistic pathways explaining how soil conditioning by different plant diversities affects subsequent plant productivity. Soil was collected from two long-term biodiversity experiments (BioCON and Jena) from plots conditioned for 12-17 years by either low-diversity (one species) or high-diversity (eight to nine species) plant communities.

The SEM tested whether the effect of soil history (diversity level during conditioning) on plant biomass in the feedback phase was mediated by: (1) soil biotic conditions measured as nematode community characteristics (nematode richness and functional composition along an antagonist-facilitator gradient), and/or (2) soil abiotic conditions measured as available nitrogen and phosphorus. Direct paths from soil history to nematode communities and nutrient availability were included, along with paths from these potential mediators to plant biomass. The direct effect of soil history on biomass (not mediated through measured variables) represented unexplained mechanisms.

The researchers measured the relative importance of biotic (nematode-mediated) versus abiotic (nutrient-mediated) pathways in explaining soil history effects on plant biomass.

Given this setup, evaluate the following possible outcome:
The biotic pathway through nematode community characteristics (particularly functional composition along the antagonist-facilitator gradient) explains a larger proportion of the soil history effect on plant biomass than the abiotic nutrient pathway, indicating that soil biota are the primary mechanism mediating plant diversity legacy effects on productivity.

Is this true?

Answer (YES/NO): NO